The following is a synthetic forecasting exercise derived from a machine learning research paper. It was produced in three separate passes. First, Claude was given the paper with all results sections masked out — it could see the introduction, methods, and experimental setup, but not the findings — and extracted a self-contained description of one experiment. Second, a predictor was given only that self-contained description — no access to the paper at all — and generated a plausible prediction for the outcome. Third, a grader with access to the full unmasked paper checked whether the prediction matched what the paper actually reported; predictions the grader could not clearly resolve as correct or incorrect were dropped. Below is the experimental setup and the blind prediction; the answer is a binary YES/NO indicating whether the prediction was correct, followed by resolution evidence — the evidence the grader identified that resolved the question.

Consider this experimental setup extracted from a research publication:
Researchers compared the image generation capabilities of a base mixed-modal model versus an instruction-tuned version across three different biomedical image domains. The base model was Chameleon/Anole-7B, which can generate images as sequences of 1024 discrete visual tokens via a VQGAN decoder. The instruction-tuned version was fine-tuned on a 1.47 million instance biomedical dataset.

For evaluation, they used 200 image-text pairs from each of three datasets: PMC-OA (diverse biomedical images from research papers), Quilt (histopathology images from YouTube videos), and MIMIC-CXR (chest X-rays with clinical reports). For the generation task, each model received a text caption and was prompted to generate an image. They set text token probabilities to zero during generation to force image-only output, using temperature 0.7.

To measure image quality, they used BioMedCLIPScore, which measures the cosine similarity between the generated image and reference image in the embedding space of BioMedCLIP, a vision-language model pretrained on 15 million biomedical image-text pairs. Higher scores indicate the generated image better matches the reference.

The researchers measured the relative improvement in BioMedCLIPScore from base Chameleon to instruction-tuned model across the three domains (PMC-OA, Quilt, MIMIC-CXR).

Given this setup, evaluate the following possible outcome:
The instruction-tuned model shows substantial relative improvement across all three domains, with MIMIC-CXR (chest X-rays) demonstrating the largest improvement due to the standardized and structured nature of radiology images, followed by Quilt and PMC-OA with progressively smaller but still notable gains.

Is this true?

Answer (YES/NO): NO